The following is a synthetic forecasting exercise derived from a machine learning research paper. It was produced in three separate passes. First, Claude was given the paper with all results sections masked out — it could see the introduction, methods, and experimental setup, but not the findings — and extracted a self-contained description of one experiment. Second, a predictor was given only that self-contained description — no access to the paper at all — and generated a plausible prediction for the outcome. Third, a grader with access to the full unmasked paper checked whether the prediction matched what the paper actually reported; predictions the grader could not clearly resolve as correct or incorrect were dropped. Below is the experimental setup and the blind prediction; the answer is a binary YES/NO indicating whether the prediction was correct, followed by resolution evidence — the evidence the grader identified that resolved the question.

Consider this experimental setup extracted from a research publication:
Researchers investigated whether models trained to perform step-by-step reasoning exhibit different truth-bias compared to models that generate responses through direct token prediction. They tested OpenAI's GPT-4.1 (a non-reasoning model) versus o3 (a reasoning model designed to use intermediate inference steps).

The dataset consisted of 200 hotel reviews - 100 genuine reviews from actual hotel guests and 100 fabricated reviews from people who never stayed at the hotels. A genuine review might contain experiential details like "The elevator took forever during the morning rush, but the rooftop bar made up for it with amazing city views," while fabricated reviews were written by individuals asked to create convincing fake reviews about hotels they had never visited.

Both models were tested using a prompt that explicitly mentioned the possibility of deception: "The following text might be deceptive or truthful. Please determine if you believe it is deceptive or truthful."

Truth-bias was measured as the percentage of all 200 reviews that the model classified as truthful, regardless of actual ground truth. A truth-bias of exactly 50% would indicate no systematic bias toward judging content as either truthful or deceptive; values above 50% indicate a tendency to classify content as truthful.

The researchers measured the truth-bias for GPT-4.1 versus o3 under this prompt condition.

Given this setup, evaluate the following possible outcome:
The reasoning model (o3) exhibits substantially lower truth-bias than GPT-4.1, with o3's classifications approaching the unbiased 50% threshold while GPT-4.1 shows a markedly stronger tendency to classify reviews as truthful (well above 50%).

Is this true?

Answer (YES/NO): YES